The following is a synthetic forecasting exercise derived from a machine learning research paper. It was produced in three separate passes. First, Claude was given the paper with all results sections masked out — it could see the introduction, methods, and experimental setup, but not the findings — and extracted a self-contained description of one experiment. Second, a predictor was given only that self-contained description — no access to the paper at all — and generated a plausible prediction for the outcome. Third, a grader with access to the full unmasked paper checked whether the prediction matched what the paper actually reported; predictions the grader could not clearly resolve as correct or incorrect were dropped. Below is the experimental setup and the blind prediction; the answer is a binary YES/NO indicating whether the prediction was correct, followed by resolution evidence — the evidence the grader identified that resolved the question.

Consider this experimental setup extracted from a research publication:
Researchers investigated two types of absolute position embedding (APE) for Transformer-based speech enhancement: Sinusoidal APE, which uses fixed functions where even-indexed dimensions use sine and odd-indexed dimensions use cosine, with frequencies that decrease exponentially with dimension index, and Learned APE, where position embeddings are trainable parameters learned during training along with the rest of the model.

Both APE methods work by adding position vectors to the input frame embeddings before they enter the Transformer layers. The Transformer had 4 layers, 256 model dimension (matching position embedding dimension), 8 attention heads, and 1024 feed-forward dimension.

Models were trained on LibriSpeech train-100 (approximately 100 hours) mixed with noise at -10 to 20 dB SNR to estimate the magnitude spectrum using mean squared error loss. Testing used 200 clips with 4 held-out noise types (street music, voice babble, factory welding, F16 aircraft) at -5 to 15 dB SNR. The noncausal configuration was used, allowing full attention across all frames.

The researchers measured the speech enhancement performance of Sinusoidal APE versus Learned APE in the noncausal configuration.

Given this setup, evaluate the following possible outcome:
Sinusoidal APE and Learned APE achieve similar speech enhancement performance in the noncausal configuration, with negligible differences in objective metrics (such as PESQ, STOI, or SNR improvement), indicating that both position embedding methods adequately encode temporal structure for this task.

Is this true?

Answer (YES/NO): YES